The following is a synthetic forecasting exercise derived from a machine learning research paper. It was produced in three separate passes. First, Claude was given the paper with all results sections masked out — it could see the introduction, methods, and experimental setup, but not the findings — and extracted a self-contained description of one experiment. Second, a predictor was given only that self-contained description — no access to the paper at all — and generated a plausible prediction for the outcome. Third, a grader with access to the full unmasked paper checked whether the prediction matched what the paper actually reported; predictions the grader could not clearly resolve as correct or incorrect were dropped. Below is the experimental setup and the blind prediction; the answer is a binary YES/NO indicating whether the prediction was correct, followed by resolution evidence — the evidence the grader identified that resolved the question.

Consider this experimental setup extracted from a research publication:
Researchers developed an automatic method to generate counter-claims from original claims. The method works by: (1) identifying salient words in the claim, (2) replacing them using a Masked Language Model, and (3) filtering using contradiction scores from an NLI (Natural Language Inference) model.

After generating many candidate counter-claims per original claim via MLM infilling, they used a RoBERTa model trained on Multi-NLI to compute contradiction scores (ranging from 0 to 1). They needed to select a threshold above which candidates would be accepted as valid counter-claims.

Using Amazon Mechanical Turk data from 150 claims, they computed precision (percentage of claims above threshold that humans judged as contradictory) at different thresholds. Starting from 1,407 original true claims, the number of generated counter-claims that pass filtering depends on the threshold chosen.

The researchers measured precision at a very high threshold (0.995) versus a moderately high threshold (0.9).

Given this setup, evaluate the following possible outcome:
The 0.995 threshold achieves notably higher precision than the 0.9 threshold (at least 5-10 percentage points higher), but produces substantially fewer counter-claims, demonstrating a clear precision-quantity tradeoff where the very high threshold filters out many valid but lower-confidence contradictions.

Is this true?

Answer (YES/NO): YES